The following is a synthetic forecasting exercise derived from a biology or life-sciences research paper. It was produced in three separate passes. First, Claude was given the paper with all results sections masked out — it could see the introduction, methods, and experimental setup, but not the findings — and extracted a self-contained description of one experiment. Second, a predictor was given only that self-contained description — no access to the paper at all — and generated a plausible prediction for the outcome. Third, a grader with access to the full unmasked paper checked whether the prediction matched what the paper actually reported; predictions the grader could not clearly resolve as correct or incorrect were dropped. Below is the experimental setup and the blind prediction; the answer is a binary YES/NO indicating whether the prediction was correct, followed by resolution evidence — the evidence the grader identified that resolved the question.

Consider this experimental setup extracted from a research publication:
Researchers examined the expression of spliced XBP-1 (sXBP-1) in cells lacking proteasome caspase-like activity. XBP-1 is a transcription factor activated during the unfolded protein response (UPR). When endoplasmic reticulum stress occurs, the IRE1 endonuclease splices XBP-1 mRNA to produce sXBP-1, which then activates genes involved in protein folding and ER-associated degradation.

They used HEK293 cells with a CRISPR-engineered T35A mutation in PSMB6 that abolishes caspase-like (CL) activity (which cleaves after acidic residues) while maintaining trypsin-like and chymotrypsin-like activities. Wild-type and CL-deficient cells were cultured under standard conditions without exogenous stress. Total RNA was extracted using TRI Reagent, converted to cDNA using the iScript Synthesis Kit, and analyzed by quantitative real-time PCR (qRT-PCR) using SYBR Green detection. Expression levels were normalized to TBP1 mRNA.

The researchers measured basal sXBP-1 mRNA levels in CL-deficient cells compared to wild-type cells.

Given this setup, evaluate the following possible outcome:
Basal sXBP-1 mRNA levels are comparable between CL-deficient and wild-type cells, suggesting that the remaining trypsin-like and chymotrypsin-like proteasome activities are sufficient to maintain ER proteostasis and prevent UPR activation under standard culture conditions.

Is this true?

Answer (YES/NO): NO